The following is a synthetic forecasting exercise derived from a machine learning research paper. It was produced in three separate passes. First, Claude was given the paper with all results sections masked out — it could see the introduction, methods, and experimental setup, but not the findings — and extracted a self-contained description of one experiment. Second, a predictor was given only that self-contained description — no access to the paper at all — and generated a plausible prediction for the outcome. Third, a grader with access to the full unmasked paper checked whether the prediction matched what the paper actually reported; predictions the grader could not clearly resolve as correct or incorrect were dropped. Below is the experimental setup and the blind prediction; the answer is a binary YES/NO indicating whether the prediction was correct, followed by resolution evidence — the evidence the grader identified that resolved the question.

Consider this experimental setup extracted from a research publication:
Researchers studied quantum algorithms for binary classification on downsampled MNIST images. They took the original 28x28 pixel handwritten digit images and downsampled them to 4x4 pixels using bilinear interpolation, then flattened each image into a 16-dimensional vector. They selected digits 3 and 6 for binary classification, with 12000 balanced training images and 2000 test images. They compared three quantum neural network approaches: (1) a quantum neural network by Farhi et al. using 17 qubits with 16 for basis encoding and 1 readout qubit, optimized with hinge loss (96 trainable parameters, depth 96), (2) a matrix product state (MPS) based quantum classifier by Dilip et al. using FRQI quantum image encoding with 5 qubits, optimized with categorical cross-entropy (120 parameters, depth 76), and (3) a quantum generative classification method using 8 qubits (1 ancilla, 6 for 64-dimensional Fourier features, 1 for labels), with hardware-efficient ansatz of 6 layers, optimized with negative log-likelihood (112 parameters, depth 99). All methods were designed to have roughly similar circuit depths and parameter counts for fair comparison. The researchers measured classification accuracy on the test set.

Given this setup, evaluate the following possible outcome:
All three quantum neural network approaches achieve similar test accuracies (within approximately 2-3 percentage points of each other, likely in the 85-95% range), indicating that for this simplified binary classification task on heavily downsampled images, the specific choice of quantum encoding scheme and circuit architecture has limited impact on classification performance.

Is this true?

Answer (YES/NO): YES